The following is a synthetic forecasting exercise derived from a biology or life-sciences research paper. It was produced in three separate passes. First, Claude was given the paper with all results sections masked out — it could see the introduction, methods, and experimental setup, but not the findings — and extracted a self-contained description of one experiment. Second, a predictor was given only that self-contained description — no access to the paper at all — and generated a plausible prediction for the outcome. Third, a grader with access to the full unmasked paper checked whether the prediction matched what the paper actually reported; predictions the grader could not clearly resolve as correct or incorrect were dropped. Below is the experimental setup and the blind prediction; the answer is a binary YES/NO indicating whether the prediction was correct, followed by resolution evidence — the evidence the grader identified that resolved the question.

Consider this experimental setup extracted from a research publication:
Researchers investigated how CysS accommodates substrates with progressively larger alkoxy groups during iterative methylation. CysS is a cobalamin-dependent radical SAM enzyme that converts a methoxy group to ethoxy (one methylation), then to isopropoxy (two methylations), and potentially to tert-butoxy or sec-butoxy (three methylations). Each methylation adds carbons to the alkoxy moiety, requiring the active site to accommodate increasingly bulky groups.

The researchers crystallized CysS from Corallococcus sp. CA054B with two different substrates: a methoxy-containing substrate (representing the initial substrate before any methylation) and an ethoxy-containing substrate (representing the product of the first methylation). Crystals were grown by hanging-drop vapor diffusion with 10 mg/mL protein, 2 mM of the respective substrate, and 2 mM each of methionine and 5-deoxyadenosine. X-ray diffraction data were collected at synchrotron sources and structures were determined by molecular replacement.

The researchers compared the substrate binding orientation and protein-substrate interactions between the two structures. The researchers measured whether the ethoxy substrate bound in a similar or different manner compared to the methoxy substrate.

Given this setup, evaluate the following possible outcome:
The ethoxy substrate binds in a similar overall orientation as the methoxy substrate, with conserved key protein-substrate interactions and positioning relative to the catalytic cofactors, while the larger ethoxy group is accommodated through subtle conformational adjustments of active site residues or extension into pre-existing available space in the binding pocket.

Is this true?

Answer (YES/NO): YES